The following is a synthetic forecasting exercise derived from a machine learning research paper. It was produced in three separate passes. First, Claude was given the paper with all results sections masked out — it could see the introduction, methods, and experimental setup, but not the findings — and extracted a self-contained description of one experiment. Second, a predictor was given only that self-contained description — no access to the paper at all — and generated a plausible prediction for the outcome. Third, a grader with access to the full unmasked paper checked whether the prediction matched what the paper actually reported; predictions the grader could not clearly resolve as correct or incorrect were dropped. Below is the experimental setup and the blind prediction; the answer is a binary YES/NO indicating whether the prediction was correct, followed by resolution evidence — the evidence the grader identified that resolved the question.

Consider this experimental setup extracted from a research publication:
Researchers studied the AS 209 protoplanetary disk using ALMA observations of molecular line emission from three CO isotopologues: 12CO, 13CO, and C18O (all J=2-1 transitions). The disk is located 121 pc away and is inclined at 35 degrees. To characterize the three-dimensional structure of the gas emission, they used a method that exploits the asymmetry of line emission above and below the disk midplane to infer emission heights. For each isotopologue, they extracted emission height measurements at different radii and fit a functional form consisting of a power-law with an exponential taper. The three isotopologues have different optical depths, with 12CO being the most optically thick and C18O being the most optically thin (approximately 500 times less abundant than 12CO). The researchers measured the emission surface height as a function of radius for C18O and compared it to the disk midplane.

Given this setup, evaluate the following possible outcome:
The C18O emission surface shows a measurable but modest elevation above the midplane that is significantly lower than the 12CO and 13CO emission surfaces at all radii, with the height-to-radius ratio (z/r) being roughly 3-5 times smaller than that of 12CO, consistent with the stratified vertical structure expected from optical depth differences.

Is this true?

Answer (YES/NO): NO